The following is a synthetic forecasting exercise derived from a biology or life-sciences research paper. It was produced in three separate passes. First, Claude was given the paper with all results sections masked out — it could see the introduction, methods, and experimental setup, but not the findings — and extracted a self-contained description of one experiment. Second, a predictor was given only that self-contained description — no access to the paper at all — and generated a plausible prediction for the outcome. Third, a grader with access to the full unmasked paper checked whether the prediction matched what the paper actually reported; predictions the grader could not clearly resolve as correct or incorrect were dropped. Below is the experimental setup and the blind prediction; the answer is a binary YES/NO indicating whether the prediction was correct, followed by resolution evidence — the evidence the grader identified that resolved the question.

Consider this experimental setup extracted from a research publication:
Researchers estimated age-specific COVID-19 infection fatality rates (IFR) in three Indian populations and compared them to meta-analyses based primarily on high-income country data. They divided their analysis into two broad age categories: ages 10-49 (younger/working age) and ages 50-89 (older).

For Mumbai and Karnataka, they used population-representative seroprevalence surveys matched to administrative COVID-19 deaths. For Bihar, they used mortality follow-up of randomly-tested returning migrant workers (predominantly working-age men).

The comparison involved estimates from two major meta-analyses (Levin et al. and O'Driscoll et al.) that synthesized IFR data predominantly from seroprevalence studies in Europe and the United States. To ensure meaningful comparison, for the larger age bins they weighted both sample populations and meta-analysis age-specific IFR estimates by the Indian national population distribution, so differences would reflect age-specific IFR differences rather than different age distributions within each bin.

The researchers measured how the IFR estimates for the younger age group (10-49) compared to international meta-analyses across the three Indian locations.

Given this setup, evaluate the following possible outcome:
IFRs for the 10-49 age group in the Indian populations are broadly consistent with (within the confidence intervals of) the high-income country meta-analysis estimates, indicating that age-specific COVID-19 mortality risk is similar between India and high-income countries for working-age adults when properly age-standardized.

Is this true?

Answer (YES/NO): NO